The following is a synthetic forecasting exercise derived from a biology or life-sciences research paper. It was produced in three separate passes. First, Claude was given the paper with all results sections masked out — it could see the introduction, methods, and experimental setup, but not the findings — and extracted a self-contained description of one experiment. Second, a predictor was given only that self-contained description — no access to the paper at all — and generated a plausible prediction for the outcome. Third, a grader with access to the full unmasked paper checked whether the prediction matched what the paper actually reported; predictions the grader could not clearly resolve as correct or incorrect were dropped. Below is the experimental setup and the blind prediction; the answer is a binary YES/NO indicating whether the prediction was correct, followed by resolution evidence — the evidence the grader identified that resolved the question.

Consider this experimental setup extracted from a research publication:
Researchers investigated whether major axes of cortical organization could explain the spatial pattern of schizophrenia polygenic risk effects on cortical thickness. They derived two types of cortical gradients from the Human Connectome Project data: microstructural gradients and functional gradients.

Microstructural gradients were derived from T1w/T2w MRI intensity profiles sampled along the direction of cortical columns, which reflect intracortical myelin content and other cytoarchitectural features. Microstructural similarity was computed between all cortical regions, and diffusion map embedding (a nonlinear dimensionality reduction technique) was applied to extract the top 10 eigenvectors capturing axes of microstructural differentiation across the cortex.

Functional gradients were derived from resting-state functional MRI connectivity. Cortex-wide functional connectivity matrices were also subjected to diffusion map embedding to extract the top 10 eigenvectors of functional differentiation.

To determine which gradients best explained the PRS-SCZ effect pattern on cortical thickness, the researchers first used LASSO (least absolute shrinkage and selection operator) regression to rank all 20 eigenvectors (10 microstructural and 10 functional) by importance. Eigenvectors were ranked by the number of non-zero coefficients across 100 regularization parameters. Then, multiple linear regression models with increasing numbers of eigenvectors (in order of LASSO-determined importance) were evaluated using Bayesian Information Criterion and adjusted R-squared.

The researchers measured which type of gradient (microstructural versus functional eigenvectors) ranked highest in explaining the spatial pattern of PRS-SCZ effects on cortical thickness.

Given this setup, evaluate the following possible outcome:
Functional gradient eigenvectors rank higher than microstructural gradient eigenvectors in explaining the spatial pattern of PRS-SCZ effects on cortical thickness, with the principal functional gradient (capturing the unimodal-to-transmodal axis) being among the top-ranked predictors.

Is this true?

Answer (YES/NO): NO